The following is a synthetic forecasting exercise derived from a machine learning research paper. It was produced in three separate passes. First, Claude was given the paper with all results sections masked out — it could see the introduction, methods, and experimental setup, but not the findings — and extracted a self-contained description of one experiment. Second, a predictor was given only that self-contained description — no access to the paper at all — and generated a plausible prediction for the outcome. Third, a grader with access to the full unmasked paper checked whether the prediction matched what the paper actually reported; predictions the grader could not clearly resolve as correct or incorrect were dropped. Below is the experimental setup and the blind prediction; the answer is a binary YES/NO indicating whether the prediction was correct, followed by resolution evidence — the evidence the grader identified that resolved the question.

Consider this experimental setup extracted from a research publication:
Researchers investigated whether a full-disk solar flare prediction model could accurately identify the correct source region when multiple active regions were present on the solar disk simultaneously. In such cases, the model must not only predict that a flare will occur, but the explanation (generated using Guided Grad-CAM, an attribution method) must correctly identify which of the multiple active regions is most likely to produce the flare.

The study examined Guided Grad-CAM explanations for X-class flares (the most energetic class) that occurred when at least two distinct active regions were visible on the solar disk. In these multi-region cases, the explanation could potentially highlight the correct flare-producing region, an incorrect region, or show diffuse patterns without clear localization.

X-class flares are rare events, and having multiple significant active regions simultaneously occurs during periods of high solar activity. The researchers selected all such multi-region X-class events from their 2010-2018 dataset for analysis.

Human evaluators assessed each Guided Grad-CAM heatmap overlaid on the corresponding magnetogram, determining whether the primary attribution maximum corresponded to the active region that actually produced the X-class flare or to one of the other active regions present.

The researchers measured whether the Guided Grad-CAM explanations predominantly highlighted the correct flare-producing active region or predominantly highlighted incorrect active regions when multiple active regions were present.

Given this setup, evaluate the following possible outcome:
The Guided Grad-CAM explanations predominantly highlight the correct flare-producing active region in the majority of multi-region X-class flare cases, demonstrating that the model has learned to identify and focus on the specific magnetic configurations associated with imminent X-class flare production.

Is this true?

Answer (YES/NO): YES